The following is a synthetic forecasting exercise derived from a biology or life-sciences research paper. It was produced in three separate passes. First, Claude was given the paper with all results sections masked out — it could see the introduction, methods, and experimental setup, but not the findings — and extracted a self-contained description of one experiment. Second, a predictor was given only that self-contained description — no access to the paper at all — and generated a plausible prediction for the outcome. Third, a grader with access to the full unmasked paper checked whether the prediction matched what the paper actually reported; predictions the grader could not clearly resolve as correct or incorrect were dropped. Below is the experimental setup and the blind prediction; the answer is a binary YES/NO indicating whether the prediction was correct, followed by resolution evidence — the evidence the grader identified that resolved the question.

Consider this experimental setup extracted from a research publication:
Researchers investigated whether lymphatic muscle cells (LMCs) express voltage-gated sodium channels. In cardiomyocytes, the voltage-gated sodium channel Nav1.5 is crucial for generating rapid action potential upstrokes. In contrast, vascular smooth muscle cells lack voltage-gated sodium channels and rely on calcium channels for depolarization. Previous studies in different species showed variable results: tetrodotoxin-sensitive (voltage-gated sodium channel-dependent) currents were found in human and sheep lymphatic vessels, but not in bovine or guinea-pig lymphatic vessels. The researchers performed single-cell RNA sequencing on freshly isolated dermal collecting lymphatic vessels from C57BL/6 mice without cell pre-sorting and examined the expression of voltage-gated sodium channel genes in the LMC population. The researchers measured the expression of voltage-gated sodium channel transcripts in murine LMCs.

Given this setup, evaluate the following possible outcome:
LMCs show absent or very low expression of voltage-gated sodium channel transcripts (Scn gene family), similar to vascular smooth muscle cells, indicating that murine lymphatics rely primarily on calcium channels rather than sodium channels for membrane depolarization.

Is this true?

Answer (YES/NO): NO